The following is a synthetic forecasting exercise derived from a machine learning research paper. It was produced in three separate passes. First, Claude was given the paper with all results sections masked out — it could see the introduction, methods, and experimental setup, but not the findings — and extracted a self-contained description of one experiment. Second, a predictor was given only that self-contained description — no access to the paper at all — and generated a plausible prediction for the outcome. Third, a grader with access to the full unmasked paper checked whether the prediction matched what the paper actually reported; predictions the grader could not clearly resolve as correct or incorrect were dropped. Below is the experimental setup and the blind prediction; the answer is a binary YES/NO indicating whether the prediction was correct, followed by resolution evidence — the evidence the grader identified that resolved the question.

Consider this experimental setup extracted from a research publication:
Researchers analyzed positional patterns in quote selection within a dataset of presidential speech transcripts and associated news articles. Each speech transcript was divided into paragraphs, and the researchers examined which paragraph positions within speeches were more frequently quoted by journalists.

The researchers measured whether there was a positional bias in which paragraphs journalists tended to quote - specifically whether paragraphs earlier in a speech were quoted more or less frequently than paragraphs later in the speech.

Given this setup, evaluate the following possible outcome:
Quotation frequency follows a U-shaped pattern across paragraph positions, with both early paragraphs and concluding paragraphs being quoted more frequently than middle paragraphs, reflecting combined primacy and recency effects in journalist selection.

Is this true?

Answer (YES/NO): NO